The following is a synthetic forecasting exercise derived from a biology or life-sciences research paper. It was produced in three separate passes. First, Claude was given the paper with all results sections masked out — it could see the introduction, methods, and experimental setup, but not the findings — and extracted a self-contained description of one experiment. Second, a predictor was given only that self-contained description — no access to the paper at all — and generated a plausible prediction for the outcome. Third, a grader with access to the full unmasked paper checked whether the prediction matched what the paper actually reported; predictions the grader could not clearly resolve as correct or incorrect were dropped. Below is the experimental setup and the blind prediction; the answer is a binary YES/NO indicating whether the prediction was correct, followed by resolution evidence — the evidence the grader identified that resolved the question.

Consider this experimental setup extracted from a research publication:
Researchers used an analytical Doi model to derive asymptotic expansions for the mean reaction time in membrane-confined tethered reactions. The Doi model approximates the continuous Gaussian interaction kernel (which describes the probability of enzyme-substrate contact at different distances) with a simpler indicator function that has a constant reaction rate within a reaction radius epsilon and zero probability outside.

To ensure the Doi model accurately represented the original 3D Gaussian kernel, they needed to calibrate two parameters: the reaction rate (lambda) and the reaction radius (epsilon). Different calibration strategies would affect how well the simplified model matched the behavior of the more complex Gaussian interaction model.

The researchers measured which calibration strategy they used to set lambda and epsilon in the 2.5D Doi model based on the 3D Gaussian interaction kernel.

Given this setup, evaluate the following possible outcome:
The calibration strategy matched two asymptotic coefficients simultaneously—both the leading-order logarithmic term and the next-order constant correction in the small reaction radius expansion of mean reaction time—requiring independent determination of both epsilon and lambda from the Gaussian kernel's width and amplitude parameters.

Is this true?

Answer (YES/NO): NO